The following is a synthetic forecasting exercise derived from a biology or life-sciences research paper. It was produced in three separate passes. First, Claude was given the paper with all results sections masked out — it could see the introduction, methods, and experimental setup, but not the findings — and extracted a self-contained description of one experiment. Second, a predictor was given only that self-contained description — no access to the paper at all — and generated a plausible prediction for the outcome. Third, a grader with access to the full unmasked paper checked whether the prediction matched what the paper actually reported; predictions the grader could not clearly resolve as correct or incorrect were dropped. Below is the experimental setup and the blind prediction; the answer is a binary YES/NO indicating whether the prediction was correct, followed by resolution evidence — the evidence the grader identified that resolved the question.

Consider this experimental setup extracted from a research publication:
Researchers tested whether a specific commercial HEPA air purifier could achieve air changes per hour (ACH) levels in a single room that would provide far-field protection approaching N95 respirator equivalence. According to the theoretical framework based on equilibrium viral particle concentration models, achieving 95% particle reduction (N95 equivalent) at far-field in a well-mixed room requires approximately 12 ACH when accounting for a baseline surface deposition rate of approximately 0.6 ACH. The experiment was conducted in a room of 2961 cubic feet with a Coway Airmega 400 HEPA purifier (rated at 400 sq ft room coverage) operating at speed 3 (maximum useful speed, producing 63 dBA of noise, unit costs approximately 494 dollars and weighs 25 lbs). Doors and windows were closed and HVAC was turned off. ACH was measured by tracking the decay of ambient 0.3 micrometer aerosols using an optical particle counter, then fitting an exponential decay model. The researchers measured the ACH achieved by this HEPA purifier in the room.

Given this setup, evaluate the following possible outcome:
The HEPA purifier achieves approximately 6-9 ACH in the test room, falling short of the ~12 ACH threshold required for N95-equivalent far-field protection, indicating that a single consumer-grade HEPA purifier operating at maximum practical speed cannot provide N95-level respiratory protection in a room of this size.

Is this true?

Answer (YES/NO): YES